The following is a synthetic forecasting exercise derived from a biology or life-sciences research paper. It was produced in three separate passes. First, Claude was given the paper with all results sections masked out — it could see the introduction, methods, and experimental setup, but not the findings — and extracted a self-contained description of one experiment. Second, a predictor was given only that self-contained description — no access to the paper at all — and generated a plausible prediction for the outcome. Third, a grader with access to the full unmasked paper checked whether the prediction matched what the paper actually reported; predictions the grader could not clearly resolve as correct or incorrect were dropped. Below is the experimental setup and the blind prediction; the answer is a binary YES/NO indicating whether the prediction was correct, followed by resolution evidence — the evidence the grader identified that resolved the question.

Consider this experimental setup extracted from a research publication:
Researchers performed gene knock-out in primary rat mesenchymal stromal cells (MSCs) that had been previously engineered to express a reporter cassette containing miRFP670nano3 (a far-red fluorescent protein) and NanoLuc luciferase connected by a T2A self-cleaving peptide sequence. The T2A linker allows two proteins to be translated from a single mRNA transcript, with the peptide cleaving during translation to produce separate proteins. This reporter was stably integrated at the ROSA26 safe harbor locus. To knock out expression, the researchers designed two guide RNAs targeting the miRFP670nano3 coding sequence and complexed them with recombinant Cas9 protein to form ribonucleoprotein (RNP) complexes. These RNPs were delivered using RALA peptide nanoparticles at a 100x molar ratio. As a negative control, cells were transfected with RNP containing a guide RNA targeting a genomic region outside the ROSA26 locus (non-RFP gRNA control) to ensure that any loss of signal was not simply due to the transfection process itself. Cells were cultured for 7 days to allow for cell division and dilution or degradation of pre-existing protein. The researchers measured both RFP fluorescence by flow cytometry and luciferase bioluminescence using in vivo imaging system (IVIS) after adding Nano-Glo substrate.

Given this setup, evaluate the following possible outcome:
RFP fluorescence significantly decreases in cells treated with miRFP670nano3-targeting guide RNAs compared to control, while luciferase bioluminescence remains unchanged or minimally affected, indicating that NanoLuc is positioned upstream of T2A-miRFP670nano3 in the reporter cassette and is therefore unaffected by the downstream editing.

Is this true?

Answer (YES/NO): NO